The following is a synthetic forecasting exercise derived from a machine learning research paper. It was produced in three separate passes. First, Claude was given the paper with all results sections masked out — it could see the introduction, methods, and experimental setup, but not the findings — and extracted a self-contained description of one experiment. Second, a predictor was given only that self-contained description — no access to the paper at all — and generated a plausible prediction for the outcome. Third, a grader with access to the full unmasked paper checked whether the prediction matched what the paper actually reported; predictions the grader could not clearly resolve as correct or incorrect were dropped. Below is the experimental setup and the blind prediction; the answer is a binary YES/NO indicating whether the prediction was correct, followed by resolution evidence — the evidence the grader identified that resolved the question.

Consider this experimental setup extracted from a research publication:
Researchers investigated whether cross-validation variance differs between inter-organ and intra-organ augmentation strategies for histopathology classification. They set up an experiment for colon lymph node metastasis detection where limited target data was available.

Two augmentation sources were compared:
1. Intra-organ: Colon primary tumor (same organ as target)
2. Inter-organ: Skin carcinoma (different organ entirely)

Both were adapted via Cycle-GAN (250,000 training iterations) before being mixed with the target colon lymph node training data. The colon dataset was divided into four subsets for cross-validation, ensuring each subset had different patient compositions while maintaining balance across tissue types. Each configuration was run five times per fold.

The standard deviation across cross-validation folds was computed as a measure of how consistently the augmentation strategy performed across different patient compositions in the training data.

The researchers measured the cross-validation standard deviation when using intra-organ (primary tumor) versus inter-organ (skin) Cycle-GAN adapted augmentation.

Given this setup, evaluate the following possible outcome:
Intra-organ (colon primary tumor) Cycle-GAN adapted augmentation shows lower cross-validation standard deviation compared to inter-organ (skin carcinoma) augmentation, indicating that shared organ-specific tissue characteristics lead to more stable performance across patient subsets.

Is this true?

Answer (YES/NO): YES